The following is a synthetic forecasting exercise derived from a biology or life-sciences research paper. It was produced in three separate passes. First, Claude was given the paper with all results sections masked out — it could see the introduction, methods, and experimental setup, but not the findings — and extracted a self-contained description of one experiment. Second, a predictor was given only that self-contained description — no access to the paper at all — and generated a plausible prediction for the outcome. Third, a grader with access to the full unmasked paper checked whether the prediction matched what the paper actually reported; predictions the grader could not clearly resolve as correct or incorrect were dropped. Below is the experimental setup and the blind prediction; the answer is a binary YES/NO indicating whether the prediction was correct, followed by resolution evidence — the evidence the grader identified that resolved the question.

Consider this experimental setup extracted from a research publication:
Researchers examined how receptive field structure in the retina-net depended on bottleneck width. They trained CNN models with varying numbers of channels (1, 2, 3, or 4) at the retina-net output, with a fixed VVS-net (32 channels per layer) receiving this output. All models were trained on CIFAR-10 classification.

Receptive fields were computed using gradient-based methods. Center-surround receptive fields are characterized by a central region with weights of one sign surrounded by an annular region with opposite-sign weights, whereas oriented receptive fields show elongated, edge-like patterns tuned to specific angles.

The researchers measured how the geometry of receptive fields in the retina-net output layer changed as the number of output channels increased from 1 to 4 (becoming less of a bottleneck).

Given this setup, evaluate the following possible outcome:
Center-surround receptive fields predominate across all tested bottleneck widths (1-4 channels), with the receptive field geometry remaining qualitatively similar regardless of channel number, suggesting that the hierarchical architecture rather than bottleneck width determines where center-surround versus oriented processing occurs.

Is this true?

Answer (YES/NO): NO